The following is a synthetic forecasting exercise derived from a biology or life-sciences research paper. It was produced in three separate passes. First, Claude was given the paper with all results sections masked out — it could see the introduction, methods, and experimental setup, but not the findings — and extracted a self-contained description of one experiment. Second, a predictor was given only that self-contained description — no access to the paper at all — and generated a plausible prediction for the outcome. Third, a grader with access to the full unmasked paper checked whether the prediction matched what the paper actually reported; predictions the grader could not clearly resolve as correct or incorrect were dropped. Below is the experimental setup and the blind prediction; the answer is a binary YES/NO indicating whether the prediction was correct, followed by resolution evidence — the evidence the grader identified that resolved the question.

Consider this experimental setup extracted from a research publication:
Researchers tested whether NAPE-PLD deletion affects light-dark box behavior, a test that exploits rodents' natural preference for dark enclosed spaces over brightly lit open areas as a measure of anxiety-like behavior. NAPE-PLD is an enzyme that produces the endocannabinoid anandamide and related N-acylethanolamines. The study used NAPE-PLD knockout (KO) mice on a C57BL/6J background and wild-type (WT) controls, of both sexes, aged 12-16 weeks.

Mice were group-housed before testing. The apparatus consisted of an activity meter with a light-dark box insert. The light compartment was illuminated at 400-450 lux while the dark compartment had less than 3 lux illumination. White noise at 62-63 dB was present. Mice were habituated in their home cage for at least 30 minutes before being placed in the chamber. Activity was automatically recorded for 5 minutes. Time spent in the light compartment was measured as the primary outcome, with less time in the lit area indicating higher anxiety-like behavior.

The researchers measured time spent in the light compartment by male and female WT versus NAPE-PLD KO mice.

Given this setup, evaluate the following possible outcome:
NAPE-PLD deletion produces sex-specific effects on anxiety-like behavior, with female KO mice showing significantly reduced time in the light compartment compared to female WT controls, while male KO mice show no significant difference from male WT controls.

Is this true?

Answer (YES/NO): NO